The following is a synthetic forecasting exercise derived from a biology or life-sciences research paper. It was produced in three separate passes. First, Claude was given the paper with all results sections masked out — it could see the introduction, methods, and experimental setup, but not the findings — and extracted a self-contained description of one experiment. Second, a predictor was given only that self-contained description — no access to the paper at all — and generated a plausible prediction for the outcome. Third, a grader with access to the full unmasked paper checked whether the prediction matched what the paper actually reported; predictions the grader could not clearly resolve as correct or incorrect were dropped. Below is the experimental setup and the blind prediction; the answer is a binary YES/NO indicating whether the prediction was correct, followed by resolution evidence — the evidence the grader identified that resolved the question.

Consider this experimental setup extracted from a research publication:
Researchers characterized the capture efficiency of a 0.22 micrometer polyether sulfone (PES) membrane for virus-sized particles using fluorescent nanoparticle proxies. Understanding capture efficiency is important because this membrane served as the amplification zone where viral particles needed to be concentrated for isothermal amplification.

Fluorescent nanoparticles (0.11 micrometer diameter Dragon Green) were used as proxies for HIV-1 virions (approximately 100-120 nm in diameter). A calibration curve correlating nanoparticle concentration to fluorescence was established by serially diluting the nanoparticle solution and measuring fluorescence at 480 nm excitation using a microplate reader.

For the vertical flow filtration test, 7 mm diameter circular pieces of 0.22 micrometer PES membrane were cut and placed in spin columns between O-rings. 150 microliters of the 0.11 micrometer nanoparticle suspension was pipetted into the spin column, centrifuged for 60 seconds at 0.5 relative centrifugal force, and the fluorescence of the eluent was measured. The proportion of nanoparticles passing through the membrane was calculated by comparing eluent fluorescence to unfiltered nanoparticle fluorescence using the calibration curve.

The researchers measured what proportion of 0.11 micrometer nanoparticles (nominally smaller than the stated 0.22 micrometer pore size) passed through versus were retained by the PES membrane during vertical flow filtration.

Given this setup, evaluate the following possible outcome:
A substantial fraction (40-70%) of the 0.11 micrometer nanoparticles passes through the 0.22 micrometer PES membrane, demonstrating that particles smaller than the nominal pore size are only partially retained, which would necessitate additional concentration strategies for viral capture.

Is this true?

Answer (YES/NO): YES